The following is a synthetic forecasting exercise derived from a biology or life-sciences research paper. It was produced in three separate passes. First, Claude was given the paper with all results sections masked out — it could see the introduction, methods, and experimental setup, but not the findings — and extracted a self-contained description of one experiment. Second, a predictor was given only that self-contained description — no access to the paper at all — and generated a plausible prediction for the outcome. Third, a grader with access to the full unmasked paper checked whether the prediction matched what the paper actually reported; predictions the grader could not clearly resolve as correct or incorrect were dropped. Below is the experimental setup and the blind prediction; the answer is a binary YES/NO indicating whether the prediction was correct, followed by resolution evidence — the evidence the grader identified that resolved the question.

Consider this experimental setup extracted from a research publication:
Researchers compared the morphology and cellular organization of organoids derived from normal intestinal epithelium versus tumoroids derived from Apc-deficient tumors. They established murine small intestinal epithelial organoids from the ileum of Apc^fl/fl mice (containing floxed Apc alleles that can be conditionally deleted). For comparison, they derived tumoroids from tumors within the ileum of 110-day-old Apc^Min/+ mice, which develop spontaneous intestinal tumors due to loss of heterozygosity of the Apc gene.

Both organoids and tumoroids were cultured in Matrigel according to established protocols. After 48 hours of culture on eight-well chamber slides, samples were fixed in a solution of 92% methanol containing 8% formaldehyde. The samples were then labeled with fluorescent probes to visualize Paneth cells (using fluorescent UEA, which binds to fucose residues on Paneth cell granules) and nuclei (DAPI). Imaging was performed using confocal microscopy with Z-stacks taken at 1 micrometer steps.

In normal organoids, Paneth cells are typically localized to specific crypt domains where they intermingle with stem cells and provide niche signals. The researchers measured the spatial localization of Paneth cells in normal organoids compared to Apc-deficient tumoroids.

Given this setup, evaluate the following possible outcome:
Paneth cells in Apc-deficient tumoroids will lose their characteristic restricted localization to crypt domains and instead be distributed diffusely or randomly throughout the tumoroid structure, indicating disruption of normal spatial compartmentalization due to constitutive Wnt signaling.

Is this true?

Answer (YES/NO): YES